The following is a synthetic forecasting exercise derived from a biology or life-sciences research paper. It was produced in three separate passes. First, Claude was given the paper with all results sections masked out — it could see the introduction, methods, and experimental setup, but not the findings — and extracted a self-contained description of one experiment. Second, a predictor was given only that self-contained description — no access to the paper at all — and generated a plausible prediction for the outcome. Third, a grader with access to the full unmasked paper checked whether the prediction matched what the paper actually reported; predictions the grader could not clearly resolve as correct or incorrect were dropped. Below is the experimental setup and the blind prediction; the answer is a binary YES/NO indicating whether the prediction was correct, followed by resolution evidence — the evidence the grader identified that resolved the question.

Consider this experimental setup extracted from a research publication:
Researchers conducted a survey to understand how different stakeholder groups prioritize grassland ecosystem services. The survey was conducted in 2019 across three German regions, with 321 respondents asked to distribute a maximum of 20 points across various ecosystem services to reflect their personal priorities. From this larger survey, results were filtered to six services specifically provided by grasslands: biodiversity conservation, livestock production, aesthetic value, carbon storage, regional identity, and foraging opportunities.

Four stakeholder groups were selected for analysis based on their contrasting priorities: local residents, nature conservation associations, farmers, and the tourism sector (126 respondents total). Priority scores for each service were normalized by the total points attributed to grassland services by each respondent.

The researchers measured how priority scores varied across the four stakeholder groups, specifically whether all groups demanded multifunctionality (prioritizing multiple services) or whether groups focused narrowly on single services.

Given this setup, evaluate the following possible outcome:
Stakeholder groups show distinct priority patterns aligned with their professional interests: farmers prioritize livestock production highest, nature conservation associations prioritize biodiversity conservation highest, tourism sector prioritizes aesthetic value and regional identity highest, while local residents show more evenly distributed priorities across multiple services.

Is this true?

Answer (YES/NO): NO